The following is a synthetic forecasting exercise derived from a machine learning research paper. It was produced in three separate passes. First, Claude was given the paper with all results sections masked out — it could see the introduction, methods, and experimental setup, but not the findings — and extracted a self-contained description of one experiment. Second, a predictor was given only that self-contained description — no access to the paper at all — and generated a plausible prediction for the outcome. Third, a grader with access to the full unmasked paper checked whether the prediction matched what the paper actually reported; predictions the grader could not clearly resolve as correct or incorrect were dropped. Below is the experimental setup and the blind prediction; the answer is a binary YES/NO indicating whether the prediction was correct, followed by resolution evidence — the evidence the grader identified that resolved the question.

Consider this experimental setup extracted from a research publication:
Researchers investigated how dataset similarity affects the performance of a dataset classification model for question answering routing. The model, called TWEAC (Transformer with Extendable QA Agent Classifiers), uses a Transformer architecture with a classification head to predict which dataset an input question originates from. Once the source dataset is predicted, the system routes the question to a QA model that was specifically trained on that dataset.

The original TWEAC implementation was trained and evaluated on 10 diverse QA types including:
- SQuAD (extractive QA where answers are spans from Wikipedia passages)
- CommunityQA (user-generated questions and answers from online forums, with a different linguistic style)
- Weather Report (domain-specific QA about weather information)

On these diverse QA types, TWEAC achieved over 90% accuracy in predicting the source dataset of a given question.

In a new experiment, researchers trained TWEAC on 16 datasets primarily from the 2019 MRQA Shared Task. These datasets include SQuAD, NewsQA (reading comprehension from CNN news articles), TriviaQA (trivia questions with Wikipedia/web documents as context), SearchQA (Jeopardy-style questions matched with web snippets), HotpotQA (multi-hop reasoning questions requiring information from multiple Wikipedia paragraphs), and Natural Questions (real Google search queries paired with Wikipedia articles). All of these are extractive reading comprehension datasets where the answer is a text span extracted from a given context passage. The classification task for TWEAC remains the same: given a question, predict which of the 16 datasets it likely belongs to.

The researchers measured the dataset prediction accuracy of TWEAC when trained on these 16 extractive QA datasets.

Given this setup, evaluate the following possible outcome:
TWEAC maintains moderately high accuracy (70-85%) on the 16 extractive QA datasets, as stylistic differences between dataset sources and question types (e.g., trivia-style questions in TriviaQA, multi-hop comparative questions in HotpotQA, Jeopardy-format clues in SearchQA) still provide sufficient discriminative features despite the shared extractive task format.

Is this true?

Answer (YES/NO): YES